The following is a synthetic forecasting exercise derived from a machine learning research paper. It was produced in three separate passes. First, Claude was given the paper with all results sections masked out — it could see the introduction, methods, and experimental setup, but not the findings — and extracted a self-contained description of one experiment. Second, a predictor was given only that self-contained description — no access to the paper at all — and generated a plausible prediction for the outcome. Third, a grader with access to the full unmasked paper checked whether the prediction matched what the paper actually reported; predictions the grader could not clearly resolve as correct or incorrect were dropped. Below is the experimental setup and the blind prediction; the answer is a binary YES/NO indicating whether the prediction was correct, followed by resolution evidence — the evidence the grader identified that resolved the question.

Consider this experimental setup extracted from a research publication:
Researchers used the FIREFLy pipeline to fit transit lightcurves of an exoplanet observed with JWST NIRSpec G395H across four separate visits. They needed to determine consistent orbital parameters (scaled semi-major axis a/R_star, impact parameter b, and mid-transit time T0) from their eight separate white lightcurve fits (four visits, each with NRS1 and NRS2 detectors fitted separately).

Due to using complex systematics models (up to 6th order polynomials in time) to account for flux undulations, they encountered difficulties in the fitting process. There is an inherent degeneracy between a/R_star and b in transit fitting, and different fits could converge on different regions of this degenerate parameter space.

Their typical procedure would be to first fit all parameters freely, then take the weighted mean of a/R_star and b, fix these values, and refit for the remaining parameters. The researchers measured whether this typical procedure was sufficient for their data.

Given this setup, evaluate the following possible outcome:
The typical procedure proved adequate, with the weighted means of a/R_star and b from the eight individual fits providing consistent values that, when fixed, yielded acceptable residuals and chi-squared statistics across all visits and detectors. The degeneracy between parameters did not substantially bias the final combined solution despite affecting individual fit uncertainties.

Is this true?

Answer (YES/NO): NO